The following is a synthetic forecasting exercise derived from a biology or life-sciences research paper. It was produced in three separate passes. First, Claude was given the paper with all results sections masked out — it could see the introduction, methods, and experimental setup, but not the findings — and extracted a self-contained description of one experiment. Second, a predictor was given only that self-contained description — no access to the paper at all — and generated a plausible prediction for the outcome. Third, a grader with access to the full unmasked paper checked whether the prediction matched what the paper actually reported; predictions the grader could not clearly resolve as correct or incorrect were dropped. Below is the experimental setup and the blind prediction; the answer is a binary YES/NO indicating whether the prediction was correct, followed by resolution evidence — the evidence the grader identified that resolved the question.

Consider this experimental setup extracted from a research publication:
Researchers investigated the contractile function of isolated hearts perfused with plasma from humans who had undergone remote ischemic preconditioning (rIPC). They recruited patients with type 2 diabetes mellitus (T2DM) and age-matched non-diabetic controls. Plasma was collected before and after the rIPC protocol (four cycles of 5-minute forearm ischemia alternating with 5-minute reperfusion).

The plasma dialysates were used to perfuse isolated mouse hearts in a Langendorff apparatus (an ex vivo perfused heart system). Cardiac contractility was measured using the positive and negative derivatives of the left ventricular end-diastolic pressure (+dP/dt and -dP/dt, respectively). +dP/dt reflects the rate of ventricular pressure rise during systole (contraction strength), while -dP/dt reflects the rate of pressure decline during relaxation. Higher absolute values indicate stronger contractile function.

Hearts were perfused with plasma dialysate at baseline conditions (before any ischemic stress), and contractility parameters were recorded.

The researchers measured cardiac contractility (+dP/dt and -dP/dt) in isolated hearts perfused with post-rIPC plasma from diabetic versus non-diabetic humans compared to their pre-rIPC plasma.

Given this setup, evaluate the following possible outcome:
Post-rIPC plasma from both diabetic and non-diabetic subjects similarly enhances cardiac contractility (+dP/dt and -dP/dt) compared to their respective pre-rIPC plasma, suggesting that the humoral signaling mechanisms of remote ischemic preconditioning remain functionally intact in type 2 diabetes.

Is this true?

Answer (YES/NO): NO